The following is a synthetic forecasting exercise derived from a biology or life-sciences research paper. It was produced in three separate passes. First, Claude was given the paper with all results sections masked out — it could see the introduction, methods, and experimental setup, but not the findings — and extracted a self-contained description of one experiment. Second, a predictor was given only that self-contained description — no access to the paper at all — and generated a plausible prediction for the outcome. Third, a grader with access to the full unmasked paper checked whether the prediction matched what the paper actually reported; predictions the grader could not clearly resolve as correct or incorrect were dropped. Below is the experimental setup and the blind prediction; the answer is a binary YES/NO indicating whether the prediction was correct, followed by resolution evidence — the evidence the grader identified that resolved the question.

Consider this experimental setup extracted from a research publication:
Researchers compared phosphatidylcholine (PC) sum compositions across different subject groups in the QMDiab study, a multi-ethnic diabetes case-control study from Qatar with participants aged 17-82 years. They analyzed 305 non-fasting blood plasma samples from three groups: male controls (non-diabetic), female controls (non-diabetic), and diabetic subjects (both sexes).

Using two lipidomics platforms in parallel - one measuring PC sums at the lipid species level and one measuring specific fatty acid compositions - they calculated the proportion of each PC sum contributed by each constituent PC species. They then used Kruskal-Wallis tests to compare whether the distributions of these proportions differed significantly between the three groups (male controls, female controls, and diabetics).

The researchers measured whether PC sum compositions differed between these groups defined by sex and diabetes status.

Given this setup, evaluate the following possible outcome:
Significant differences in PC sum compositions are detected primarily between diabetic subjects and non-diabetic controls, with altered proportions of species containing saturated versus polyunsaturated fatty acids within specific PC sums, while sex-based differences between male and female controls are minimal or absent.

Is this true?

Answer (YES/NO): NO